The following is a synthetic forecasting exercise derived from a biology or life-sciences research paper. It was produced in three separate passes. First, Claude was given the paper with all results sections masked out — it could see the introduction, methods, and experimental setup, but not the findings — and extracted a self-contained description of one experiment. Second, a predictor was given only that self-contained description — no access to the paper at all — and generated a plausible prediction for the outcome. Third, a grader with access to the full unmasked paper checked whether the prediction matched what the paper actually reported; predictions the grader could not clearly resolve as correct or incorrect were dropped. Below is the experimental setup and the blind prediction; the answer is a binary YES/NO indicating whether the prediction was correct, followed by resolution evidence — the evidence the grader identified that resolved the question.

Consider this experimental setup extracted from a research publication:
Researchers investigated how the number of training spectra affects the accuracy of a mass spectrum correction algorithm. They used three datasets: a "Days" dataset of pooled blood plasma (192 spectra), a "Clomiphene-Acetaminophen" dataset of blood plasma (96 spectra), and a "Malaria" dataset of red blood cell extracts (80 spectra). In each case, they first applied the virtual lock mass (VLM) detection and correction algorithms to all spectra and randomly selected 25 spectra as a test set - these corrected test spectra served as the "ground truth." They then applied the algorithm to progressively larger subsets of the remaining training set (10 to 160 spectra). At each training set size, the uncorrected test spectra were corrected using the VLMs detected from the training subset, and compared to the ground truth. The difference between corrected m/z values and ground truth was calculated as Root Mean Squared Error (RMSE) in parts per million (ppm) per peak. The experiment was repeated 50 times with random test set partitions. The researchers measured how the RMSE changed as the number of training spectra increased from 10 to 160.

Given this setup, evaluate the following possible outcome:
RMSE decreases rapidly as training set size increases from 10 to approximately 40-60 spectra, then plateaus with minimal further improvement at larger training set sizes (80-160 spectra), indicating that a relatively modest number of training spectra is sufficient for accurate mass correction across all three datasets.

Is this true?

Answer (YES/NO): NO